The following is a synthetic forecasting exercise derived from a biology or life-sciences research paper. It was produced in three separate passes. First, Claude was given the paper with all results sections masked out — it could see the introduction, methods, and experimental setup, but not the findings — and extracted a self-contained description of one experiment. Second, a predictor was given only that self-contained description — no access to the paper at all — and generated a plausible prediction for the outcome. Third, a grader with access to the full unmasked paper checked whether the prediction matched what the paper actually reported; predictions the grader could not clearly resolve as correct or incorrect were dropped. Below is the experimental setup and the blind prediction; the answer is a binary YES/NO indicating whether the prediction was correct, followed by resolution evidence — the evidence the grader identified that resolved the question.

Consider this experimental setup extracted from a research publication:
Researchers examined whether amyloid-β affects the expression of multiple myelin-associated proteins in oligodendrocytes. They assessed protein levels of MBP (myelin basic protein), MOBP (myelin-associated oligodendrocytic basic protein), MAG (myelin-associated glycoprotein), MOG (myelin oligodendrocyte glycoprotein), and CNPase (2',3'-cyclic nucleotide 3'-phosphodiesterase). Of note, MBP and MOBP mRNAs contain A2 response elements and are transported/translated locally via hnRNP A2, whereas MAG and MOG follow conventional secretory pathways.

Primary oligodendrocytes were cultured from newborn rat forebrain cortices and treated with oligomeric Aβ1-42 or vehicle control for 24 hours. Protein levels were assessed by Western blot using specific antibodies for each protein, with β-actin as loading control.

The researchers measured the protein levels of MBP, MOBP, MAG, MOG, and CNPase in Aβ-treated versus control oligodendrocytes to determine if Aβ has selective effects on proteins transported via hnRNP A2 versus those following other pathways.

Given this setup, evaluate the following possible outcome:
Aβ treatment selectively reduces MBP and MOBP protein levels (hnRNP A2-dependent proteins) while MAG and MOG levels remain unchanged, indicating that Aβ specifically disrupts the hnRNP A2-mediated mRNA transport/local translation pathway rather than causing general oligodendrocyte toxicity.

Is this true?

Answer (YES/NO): NO